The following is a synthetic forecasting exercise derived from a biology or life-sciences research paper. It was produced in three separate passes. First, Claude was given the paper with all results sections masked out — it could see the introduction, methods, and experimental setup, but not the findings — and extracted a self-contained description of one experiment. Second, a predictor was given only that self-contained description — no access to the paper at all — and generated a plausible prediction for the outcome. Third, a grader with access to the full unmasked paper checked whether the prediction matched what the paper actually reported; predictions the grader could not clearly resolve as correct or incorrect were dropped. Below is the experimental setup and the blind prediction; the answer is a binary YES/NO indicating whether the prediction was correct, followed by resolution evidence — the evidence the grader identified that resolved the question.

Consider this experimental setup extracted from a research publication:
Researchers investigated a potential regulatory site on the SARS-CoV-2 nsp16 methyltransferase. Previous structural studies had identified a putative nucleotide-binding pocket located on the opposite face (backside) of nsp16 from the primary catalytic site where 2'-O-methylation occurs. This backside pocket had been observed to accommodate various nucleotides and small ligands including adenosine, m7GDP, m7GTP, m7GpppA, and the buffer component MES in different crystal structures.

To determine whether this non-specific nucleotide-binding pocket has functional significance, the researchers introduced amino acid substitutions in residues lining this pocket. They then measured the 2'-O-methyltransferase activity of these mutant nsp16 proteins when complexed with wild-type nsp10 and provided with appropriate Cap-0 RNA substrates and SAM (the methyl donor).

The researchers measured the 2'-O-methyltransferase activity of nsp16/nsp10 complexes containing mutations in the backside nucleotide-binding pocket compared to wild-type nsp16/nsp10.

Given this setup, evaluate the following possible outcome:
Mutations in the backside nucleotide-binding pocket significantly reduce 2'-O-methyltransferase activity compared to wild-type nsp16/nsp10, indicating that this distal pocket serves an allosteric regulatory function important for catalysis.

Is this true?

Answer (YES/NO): YES